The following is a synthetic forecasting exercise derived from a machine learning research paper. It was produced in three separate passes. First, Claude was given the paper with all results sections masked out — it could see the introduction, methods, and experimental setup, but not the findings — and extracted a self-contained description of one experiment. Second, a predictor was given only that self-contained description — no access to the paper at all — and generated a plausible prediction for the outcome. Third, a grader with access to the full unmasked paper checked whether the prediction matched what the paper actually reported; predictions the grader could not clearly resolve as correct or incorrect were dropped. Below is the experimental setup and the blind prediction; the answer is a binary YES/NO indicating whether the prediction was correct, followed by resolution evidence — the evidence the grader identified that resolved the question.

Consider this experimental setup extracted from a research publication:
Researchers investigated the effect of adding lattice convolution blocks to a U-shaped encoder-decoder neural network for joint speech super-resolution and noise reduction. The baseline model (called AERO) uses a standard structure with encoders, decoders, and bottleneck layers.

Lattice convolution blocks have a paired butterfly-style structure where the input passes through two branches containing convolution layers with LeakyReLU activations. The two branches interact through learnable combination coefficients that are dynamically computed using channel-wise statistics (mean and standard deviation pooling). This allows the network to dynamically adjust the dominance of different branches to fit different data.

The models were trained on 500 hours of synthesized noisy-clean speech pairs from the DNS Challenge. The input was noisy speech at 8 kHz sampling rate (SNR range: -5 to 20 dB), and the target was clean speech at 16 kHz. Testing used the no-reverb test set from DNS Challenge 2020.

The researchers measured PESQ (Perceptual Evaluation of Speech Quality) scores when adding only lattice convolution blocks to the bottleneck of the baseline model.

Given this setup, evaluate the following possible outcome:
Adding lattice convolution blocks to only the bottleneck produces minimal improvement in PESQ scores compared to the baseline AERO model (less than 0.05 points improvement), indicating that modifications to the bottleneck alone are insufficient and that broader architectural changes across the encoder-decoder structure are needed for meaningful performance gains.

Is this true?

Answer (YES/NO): YES